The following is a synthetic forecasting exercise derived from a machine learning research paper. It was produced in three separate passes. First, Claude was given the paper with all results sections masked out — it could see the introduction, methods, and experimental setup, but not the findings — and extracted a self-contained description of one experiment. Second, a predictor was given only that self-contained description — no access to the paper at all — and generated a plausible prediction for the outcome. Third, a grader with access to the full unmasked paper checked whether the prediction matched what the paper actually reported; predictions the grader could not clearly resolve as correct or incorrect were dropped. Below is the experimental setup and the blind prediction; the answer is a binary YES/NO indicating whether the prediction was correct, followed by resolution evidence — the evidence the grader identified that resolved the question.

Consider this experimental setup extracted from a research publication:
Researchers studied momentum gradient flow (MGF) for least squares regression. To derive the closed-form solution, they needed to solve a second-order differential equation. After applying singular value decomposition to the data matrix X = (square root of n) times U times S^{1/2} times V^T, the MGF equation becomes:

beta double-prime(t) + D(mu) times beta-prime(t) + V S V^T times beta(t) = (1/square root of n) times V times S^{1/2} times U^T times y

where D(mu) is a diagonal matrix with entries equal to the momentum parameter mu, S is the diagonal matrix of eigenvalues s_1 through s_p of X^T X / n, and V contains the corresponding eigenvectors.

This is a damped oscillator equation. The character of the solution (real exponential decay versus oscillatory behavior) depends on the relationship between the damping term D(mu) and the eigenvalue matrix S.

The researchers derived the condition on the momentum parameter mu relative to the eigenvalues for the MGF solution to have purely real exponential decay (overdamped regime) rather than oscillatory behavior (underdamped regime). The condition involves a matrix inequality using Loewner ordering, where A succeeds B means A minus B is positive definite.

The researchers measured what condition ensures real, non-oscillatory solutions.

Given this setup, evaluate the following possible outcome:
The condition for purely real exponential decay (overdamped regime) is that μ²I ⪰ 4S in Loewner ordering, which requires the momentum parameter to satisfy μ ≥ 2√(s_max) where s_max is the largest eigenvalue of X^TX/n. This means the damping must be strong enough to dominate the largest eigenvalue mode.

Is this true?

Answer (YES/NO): NO